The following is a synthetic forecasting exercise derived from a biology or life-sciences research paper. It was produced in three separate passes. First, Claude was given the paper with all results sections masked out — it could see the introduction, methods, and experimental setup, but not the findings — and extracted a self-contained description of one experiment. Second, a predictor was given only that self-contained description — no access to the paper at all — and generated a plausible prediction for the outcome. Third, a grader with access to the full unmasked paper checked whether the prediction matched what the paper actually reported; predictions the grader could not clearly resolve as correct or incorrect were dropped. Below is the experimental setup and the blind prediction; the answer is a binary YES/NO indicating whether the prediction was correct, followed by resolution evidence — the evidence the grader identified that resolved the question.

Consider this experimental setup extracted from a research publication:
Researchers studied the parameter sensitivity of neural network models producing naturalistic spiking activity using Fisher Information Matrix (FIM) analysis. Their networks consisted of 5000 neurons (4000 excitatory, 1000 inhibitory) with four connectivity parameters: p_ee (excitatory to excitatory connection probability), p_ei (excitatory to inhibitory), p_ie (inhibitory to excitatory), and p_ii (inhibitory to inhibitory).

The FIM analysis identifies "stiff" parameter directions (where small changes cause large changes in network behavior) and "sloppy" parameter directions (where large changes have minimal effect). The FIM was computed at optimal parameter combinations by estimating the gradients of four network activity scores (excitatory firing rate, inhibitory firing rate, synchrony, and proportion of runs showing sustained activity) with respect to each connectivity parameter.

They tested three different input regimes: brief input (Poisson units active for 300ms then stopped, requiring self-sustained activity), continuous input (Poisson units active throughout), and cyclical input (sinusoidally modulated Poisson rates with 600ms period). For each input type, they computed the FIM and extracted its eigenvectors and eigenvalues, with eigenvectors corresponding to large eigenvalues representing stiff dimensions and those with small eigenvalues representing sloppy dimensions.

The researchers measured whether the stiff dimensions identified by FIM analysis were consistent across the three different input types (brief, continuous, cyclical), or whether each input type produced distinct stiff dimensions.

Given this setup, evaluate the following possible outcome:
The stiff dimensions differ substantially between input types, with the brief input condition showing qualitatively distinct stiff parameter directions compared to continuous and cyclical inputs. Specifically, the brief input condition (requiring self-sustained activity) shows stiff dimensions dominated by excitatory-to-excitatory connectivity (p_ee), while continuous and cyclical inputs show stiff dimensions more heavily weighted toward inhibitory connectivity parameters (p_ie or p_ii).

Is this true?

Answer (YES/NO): NO